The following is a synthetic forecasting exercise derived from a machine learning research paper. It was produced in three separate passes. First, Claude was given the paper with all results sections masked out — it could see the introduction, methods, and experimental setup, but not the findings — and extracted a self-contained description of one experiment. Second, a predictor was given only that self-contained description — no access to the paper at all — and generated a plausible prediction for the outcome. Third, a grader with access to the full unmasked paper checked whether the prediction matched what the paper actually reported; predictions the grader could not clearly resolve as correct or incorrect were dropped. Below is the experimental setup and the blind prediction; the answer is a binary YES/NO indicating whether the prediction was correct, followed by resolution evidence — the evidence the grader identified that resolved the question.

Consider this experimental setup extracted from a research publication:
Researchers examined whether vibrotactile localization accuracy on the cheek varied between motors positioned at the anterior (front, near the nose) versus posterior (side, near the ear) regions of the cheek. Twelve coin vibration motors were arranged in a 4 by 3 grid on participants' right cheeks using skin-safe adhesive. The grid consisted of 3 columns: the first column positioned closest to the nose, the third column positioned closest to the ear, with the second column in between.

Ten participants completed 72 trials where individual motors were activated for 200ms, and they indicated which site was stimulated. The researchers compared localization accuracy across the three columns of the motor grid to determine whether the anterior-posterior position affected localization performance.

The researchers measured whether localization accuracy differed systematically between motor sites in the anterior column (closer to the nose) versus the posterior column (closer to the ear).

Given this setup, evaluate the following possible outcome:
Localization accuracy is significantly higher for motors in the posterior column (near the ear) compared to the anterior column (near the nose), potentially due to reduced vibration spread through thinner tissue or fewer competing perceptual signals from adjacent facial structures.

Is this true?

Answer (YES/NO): NO